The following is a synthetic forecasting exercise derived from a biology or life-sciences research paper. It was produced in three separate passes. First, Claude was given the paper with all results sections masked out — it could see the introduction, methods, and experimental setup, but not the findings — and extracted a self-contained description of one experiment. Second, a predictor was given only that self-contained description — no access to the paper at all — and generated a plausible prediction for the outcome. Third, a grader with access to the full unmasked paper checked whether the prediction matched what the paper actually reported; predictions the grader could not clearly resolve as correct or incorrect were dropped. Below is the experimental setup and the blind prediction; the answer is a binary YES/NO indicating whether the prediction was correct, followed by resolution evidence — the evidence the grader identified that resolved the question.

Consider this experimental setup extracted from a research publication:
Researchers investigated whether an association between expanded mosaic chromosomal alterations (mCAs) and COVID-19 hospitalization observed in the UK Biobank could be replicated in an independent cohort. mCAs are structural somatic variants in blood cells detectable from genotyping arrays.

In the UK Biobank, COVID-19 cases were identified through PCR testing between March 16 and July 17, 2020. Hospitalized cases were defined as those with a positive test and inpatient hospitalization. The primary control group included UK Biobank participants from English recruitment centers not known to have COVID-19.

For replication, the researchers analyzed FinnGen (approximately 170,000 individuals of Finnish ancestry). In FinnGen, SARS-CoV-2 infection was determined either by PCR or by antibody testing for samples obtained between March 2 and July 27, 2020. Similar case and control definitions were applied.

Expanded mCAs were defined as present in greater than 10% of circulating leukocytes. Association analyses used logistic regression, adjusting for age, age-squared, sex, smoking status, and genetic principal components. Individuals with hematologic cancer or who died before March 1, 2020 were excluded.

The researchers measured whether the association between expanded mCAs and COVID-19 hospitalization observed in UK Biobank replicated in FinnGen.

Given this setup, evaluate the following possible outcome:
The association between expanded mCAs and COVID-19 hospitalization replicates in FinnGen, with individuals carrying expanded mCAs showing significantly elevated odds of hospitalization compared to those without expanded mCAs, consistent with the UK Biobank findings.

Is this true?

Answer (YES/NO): YES